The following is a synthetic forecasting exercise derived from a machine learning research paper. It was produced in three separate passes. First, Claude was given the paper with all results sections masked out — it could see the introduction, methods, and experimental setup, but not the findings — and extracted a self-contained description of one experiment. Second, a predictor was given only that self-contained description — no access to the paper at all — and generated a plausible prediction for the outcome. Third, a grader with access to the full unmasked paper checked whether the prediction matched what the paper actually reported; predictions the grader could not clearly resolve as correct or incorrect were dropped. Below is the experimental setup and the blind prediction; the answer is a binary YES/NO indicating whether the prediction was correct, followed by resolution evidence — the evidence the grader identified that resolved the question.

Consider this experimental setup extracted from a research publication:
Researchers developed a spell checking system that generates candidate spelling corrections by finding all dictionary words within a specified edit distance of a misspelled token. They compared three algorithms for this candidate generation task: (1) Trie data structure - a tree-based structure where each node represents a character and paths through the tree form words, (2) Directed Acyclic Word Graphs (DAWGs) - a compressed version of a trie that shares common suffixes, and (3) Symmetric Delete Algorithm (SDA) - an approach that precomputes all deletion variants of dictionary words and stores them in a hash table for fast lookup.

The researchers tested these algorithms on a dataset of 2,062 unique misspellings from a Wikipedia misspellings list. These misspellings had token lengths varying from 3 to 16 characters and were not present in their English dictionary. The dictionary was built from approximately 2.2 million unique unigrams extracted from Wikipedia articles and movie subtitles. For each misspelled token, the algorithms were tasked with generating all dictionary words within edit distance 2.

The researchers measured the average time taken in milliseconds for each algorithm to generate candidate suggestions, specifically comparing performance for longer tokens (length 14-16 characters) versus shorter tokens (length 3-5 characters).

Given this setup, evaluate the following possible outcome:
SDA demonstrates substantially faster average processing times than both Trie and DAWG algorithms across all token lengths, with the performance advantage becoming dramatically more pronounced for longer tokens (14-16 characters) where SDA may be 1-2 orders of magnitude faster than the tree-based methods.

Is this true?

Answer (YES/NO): YES